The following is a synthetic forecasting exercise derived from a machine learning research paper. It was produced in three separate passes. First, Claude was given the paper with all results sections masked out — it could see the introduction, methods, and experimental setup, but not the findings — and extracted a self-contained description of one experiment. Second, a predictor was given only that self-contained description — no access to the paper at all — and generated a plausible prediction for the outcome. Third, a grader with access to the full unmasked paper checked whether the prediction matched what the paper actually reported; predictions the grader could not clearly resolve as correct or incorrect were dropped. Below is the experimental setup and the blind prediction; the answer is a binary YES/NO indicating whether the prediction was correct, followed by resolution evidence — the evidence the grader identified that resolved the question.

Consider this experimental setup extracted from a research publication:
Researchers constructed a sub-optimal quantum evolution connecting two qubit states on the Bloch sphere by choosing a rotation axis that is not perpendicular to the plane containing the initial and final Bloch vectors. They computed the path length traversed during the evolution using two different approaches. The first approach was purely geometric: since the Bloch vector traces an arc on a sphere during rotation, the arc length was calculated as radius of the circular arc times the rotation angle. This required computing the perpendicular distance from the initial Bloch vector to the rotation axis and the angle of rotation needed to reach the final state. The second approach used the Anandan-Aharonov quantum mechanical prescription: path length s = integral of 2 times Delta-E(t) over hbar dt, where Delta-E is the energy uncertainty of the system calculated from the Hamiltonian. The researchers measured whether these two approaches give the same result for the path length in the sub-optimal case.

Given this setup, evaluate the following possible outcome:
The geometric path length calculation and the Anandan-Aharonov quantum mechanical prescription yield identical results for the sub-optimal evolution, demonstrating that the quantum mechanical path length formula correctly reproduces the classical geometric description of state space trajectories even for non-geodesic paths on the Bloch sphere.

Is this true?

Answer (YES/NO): YES